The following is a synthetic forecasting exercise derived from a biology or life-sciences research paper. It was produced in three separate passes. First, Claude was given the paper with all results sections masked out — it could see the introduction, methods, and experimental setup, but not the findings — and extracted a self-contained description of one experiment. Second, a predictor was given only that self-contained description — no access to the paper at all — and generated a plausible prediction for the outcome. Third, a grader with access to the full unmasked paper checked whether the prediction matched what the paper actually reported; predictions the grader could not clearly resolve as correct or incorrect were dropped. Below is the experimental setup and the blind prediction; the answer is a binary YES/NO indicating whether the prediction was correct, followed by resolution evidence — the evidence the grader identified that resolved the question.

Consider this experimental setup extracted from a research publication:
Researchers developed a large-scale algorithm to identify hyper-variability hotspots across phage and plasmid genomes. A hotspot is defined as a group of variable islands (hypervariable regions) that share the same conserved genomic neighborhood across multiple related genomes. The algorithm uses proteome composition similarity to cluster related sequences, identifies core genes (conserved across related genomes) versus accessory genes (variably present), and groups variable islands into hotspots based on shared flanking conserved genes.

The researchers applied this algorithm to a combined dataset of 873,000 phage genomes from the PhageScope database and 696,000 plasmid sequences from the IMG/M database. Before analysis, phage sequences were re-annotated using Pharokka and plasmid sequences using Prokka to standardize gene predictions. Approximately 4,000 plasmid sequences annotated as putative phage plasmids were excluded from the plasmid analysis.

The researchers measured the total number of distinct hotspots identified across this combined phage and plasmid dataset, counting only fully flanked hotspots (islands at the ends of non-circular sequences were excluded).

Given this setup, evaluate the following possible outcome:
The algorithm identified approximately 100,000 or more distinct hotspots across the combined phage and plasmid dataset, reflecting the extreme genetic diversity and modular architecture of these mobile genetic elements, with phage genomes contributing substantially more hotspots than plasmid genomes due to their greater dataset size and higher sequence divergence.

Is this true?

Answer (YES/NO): NO